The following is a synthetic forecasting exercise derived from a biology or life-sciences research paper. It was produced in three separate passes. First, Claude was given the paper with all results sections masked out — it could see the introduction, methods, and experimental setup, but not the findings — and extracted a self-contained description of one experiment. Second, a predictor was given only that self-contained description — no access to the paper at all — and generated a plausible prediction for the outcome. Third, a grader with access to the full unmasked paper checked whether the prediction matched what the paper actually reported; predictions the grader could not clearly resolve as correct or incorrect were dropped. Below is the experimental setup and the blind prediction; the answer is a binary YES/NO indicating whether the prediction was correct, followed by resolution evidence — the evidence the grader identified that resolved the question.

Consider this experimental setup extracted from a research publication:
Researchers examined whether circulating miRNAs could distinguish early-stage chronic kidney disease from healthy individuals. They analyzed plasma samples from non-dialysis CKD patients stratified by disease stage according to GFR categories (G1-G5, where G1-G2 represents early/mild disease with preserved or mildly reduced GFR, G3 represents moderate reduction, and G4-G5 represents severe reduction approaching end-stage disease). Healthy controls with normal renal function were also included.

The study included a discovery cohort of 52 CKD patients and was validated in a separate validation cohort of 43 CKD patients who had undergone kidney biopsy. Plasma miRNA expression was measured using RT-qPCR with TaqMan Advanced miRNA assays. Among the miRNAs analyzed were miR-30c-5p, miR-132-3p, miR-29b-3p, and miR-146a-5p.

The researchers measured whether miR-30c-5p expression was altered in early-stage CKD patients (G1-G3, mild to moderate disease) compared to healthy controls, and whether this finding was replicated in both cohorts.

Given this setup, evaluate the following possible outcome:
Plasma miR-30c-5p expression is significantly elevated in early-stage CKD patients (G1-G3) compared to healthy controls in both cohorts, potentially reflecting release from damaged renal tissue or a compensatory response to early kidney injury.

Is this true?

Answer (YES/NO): NO